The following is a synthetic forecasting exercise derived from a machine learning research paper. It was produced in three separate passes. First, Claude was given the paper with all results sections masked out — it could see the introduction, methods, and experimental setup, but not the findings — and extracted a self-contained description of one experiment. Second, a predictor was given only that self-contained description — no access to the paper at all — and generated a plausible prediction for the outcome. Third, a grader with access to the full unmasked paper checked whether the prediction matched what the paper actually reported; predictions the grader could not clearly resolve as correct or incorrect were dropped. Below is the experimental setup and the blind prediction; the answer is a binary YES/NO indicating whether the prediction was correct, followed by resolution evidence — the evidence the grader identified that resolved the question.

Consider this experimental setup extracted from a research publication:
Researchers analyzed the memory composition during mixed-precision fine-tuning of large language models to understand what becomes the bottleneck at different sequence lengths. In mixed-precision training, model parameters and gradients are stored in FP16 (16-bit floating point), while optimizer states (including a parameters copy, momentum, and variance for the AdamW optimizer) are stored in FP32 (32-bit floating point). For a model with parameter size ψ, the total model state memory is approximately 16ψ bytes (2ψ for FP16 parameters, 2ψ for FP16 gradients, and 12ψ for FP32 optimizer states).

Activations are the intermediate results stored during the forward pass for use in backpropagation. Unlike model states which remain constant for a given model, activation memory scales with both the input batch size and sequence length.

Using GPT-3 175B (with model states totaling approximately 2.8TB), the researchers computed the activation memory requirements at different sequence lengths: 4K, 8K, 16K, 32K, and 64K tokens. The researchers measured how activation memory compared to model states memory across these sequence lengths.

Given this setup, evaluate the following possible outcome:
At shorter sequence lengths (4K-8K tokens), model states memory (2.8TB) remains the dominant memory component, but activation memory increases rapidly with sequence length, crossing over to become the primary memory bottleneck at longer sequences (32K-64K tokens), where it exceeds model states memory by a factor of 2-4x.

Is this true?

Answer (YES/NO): NO